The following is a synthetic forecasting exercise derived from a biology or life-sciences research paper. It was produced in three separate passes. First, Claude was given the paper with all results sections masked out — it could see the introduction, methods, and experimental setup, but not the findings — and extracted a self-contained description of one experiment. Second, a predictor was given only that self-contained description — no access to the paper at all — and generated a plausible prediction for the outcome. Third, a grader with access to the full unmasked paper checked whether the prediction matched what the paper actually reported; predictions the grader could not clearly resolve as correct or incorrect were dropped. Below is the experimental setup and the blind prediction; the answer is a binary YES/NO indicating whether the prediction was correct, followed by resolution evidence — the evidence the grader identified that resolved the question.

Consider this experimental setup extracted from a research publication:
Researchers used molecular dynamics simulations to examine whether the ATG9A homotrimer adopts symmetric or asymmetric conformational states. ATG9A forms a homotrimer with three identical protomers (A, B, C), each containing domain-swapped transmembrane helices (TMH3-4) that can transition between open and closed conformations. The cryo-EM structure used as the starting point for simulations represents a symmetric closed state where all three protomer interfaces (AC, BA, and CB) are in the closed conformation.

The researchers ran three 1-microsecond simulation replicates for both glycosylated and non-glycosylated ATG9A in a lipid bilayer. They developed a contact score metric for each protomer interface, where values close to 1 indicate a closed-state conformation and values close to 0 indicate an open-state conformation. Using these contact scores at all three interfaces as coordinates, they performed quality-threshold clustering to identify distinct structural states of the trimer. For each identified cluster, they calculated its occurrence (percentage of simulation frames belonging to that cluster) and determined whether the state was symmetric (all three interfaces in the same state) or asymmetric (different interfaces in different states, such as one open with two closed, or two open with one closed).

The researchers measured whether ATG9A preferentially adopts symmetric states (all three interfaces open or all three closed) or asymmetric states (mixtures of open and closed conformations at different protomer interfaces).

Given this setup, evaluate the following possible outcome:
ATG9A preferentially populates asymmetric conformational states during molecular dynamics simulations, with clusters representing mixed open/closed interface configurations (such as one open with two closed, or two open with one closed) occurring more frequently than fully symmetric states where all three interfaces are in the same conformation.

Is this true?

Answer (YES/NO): YES